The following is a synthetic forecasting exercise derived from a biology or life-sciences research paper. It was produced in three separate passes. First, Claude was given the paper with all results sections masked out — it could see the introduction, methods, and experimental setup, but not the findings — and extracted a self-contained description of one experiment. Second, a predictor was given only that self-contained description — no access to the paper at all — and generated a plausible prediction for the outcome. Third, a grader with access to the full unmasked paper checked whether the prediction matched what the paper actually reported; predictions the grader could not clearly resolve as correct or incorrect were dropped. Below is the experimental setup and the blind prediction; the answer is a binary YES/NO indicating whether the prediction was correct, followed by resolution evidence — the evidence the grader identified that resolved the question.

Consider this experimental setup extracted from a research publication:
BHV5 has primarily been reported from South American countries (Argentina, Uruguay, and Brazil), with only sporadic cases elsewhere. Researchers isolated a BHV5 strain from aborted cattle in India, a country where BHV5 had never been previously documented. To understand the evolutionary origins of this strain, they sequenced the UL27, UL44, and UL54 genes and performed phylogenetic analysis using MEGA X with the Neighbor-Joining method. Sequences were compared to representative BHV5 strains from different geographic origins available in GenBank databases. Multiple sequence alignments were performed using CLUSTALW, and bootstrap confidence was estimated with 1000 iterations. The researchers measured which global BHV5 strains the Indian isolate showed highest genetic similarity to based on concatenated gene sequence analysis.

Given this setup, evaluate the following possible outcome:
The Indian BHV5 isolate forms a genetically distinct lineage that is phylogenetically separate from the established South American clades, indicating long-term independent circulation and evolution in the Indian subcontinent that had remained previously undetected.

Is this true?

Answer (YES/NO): NO